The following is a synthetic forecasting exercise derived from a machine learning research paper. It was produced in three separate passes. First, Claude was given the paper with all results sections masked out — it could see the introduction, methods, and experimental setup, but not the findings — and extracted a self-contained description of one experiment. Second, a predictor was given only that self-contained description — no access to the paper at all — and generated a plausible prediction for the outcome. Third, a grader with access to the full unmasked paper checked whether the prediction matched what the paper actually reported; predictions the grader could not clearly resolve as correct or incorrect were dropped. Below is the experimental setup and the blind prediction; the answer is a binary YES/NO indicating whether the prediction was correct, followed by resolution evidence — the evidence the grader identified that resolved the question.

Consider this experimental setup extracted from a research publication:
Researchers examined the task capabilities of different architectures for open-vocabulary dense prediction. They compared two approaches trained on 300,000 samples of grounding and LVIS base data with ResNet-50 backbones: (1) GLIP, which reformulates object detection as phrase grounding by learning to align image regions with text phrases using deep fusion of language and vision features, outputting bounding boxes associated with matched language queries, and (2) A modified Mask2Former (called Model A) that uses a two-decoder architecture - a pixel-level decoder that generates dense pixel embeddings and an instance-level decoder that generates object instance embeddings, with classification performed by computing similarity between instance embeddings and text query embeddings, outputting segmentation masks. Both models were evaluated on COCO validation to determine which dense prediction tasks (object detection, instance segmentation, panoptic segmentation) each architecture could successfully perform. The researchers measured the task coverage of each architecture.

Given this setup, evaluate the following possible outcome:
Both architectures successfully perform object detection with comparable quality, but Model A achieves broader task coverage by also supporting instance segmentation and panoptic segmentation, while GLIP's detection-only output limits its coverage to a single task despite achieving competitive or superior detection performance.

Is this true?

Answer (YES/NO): NO